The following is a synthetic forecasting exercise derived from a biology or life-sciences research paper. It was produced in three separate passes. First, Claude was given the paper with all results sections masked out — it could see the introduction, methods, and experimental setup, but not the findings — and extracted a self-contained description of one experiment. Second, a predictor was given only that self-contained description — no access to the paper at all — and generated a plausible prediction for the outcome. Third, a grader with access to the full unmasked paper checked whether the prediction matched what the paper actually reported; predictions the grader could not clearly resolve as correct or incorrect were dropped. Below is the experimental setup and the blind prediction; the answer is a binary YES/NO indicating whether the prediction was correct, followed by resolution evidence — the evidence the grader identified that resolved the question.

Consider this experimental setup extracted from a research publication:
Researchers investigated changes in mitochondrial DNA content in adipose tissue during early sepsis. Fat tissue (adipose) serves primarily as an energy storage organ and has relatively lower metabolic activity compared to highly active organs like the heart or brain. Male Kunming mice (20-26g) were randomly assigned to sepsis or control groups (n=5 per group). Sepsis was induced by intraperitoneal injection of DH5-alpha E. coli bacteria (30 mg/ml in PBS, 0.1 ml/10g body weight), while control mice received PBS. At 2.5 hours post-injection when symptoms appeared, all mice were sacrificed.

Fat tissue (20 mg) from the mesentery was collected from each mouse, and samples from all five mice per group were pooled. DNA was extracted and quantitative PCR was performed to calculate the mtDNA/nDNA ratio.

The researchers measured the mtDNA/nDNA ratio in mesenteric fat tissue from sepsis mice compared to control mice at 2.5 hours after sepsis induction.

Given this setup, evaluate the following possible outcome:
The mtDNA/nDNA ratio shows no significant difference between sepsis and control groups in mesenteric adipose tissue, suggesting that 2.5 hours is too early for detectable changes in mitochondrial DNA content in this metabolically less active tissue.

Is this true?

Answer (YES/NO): NO